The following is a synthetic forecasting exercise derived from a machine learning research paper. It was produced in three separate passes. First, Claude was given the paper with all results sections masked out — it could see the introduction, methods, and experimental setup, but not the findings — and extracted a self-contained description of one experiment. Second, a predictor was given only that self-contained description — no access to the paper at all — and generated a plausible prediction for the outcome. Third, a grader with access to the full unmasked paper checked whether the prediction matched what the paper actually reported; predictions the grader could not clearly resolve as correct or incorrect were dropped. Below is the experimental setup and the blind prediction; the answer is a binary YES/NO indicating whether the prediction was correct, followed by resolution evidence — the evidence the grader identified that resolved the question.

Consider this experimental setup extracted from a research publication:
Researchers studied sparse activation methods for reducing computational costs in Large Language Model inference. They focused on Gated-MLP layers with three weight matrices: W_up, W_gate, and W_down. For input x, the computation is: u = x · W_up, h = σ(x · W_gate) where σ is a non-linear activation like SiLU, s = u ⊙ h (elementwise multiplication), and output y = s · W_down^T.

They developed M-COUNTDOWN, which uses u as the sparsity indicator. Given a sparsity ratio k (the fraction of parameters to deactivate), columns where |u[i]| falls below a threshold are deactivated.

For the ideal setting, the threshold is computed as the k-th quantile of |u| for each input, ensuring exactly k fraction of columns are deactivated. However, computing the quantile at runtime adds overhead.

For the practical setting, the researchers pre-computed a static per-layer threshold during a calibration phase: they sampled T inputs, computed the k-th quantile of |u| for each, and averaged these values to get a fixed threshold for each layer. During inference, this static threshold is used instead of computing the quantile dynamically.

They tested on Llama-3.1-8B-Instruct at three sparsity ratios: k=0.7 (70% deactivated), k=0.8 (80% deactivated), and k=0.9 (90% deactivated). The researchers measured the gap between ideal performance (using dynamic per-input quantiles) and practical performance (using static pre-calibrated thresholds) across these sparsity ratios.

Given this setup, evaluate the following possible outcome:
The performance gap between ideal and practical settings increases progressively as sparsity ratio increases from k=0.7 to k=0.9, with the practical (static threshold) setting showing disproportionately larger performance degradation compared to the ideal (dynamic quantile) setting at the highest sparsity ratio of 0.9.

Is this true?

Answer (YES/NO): NO